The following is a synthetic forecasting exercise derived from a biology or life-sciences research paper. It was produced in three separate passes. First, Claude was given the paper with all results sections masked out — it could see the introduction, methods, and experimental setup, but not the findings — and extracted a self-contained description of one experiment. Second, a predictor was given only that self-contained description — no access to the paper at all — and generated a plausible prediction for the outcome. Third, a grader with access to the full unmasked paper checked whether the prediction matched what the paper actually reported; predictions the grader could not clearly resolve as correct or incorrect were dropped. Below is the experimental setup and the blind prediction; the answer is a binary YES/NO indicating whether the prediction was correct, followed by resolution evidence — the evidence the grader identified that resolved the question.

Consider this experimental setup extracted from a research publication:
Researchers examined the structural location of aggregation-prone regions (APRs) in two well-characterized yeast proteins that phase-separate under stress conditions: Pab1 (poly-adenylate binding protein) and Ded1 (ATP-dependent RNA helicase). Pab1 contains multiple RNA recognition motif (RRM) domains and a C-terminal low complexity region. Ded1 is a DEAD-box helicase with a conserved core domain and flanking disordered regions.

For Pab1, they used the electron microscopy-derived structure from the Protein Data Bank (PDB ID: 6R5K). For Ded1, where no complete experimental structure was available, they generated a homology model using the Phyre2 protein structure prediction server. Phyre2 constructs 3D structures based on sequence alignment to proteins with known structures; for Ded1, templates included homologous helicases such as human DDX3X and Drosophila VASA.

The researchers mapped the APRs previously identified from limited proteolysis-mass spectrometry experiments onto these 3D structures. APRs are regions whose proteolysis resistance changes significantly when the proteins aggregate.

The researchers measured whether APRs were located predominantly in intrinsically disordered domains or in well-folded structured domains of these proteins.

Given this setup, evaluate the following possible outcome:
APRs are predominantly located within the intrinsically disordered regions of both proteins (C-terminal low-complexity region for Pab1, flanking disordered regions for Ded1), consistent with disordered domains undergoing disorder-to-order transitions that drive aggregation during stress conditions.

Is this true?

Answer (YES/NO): NO